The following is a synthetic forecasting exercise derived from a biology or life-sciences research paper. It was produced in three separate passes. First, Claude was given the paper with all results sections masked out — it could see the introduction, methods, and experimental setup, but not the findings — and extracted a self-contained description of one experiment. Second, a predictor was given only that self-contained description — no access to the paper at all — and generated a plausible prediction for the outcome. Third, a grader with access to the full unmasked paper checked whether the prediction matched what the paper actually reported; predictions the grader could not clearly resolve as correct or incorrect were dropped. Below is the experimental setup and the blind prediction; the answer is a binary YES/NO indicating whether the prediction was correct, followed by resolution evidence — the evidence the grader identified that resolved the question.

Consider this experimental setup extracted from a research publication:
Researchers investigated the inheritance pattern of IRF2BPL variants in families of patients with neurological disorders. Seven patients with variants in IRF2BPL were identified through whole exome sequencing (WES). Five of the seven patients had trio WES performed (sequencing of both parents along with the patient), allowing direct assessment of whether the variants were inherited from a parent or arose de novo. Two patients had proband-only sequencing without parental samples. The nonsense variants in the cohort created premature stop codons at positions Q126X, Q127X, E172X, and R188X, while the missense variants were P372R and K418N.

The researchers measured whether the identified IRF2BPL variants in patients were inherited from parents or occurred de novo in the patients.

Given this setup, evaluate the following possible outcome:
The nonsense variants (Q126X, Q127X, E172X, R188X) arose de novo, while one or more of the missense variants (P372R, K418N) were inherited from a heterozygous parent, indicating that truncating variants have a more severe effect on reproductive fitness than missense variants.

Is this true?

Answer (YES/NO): NO